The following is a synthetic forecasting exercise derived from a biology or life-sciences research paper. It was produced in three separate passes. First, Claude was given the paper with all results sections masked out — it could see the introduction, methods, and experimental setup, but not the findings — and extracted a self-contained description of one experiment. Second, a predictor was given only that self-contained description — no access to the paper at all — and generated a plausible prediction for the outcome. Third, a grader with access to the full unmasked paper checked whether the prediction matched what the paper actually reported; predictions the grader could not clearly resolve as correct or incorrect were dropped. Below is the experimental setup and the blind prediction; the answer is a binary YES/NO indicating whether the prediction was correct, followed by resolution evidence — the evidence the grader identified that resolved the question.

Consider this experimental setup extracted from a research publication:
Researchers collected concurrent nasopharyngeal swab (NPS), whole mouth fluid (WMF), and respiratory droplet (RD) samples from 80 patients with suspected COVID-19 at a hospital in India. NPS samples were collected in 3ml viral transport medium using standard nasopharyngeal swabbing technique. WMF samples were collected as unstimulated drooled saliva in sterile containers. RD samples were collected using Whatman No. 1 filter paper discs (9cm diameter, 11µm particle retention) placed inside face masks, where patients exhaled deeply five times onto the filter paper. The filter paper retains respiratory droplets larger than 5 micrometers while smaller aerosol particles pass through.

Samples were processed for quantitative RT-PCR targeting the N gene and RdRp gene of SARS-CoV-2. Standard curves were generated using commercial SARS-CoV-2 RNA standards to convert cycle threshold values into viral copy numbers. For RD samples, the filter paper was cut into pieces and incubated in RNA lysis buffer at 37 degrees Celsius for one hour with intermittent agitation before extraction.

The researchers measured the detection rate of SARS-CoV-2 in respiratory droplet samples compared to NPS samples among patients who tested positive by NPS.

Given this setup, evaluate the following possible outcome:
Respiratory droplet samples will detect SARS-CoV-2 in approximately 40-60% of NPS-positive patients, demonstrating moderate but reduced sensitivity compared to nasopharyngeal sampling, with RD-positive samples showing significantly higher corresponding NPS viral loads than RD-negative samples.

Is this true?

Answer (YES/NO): NO